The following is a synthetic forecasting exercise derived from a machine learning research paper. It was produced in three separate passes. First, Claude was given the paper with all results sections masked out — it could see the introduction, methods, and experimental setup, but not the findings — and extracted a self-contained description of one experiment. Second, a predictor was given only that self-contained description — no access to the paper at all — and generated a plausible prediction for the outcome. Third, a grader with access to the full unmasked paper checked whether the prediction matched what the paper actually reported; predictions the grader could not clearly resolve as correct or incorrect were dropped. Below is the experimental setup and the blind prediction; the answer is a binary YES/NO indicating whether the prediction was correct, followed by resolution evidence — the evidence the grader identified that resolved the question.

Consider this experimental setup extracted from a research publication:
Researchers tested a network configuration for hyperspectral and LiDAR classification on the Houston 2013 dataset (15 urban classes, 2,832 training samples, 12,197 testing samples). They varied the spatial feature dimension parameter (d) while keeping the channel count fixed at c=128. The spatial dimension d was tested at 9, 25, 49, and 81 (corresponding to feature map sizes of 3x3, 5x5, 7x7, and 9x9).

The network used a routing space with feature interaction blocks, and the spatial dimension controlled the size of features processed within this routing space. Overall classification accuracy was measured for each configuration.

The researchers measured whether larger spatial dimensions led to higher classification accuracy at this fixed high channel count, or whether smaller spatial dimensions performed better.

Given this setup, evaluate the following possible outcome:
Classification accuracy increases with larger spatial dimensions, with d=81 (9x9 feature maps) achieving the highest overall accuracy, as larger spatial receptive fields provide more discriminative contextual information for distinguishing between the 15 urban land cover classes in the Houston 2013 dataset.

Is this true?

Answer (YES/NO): NO